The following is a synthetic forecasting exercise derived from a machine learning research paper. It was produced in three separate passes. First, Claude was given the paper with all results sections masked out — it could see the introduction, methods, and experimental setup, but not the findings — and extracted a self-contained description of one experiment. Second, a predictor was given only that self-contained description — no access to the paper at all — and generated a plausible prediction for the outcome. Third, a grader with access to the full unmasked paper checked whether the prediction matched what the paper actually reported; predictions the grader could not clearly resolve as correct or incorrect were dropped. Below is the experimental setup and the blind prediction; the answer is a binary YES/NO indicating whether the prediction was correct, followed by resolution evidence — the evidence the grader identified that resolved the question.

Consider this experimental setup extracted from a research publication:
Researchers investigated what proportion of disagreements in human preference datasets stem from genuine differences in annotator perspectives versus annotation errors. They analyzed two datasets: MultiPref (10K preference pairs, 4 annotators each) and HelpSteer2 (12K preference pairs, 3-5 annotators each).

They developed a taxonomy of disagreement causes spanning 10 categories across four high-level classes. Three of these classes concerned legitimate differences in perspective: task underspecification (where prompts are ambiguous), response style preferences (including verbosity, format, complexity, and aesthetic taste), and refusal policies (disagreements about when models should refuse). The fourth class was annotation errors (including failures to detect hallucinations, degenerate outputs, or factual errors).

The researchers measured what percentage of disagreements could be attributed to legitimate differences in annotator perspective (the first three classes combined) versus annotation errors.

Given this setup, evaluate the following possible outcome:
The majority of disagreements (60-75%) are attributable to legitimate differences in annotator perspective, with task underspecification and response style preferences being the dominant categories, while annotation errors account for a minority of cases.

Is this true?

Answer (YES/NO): NO